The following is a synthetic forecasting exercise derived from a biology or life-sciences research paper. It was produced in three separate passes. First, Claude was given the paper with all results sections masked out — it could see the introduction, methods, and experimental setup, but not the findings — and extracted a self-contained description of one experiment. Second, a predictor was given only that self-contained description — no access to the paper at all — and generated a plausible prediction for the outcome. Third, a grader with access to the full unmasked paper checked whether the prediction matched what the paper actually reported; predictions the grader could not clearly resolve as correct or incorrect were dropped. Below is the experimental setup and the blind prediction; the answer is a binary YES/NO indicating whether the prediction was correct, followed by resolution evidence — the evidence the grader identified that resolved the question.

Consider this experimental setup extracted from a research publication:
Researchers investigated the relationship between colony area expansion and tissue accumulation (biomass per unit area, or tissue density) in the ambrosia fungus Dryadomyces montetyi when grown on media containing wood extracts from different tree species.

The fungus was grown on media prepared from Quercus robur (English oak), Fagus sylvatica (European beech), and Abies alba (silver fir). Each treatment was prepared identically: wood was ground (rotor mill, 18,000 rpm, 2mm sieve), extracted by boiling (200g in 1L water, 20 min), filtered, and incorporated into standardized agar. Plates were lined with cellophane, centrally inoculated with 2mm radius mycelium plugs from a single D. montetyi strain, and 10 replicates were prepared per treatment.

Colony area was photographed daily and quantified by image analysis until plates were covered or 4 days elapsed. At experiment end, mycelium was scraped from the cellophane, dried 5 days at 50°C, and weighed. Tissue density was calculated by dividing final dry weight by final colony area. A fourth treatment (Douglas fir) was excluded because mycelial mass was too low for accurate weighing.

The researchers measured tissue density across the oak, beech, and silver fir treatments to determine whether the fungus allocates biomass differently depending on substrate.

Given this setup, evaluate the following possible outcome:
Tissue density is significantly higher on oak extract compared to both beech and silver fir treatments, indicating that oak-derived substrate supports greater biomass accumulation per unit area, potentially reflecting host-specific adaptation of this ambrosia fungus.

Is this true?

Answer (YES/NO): NO